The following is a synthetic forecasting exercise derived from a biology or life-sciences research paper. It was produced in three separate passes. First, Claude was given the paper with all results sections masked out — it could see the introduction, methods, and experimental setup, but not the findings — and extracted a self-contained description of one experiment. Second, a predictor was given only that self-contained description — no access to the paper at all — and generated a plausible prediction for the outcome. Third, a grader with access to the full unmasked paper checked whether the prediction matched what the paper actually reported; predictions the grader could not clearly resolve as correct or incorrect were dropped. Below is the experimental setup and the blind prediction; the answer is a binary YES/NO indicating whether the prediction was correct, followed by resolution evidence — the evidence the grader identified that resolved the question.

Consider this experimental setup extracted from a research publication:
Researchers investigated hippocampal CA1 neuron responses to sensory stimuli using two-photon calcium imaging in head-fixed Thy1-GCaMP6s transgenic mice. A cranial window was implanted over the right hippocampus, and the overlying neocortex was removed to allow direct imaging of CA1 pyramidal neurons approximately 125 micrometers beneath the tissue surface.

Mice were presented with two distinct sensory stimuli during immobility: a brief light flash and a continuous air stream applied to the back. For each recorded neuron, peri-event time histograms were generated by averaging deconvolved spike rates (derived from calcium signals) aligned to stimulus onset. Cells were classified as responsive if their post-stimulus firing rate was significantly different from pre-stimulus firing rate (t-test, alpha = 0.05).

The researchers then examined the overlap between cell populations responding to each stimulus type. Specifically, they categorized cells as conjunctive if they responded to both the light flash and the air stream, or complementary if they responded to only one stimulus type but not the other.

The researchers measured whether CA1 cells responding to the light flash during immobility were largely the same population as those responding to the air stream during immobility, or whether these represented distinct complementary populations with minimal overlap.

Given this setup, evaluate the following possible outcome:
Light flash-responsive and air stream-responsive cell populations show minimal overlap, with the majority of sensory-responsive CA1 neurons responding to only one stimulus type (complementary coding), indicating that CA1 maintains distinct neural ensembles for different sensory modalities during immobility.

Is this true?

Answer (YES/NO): YES